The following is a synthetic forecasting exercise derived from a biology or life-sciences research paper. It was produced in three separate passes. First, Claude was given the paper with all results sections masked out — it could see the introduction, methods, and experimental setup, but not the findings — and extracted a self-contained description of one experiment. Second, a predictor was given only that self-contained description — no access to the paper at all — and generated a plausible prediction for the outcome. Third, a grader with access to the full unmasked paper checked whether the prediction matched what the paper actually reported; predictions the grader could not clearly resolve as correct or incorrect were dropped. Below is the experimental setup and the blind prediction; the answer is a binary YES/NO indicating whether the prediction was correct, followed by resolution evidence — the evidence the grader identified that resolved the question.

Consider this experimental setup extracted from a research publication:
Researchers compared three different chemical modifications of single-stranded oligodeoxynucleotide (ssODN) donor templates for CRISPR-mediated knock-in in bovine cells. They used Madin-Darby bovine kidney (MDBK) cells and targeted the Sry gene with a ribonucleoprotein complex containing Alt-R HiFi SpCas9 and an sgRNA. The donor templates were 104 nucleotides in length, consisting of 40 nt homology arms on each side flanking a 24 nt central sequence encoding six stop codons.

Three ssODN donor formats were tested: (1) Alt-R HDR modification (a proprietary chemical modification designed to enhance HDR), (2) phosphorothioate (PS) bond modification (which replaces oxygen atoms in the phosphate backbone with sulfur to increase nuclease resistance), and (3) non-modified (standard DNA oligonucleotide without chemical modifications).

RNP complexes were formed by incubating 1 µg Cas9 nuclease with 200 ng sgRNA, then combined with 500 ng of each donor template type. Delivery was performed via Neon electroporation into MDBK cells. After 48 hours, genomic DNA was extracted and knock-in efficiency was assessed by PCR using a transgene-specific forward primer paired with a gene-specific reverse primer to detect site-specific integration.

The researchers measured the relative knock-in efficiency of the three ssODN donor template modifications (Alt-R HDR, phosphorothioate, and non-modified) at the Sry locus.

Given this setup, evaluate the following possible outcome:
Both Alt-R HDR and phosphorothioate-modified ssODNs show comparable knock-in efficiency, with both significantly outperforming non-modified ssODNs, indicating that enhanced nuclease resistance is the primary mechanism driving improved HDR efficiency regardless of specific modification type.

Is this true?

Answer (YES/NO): NO